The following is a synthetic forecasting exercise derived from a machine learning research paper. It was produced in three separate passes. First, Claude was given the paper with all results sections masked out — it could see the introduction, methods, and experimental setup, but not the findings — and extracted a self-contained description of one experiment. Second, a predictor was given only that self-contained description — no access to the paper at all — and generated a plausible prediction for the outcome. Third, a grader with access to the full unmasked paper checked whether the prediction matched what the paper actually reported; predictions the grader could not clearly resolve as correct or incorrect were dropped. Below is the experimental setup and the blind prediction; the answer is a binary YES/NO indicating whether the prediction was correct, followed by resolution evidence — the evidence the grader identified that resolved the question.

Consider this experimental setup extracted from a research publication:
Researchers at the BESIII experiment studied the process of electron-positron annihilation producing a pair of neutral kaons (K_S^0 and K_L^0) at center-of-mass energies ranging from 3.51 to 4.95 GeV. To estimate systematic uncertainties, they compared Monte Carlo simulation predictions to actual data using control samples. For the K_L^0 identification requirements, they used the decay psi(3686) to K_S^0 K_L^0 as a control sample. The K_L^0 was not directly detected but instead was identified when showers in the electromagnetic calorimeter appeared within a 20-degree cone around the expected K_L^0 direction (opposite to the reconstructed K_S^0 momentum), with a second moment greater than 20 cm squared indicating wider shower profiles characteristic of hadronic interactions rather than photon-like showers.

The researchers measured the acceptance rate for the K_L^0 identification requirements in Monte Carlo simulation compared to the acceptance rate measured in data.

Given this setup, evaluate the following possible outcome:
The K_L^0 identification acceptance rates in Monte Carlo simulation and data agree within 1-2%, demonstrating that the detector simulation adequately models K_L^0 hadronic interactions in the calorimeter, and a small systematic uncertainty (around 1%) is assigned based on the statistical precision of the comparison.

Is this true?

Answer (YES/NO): NO